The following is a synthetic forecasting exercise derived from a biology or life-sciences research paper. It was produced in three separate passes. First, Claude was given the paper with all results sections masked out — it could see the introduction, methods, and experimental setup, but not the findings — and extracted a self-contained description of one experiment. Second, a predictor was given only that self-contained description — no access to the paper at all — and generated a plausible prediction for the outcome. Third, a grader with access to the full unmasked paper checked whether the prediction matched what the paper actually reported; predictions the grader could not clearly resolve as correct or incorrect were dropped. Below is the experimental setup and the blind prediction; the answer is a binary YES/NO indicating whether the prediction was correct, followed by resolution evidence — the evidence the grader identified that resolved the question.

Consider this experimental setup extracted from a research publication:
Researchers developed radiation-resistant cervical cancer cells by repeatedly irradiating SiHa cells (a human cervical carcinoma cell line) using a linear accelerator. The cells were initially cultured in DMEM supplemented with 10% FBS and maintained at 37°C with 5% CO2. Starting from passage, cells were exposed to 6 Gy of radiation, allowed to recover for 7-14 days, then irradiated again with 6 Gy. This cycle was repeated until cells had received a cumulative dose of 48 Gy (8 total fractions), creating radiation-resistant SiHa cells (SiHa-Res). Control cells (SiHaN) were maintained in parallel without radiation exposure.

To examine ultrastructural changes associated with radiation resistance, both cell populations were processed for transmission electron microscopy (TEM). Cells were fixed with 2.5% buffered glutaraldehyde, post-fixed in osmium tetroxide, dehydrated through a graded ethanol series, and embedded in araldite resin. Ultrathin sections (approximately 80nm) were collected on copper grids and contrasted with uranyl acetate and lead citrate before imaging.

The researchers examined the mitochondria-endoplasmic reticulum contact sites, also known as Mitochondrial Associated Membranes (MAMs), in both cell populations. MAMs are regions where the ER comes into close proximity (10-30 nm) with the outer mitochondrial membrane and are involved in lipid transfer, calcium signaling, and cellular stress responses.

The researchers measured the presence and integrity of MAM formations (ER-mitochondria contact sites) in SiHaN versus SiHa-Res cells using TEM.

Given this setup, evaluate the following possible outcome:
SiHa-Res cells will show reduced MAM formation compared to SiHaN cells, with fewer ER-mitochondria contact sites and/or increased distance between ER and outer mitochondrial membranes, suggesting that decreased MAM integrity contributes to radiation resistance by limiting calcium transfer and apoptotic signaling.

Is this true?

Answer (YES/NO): YES